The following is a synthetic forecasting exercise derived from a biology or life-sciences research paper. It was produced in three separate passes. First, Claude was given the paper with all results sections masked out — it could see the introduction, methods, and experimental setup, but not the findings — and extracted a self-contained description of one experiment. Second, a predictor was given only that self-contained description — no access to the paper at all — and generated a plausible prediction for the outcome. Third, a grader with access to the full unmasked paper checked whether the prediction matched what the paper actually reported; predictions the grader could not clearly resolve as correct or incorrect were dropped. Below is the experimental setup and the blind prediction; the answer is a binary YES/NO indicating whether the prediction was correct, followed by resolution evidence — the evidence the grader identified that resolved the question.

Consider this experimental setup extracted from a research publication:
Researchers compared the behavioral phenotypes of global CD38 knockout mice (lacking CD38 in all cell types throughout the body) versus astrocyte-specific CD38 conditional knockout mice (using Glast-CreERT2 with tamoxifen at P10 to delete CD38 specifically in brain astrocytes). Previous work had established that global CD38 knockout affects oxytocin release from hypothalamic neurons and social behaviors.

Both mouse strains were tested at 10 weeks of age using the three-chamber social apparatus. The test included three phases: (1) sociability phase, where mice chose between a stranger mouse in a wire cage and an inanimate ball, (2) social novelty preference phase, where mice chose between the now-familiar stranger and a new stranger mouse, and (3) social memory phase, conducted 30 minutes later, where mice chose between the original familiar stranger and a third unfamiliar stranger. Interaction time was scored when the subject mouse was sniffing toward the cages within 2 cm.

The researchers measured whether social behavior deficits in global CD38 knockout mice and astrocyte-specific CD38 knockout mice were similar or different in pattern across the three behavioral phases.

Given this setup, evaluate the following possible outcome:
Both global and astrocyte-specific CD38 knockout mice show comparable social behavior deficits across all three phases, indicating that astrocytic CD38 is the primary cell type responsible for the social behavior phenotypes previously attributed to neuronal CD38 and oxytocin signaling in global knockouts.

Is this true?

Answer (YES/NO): NO